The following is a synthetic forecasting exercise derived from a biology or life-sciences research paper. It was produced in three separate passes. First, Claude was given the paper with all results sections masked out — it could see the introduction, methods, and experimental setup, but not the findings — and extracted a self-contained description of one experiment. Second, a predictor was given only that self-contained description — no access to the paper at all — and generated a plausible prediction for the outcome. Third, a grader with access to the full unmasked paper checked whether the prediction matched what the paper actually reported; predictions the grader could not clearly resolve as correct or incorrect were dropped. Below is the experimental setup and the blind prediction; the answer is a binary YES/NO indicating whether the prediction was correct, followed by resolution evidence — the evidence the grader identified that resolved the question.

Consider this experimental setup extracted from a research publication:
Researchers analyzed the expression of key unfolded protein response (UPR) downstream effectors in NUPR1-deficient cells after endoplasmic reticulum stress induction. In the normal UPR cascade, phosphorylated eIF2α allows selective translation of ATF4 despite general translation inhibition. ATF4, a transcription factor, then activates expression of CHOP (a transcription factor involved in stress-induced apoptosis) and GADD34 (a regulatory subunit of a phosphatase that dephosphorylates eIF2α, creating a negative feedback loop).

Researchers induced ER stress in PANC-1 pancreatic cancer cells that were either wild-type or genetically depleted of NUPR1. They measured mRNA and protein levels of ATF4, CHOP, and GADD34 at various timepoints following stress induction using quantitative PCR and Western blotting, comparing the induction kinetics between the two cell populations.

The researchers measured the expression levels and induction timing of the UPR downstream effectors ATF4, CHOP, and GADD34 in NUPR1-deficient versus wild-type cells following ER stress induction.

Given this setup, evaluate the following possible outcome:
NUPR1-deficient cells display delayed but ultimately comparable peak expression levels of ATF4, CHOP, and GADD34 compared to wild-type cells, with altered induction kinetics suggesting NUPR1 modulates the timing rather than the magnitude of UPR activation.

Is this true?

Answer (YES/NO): NO